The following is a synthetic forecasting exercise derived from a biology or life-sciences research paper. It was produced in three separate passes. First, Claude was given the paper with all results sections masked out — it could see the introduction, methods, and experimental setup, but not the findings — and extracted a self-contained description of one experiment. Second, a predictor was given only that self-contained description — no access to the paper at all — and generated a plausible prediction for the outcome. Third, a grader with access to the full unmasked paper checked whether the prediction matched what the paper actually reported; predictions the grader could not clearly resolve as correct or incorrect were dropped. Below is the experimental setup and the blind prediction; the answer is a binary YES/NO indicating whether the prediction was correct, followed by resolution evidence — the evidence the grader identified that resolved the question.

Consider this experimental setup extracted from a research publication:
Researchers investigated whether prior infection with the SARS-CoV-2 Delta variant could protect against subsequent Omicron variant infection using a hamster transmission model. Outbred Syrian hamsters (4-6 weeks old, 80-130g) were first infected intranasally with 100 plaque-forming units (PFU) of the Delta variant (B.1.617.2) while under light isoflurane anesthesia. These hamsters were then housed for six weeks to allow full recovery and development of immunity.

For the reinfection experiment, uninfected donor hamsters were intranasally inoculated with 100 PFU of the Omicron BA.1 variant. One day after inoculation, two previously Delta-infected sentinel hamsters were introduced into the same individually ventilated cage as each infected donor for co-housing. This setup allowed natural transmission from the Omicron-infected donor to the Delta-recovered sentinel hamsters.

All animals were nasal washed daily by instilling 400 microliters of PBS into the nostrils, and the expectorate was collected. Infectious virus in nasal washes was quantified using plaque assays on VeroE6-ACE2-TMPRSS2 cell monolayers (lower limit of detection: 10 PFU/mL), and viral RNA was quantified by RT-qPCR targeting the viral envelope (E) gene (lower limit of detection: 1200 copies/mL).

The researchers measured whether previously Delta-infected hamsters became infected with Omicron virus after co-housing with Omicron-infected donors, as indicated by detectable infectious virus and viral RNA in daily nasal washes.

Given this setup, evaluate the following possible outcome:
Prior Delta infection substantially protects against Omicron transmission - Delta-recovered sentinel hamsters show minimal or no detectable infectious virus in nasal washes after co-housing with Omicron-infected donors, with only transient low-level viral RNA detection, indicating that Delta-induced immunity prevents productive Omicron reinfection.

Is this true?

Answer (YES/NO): NO